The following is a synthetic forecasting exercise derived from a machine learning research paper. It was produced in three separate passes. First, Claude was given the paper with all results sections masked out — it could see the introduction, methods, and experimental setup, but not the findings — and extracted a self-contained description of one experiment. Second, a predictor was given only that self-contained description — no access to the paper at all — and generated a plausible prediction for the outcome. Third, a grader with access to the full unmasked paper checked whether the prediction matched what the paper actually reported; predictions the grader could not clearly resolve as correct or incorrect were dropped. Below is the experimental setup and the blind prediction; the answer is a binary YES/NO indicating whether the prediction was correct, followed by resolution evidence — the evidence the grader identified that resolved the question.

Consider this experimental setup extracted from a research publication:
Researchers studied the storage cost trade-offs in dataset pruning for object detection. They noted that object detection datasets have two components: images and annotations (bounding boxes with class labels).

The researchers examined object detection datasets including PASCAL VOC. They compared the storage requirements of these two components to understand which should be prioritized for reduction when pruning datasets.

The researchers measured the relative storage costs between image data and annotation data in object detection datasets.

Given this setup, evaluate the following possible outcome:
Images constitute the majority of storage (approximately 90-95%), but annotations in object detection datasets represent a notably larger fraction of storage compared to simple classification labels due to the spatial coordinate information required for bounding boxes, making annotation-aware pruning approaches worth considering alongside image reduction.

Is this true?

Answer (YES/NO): NO